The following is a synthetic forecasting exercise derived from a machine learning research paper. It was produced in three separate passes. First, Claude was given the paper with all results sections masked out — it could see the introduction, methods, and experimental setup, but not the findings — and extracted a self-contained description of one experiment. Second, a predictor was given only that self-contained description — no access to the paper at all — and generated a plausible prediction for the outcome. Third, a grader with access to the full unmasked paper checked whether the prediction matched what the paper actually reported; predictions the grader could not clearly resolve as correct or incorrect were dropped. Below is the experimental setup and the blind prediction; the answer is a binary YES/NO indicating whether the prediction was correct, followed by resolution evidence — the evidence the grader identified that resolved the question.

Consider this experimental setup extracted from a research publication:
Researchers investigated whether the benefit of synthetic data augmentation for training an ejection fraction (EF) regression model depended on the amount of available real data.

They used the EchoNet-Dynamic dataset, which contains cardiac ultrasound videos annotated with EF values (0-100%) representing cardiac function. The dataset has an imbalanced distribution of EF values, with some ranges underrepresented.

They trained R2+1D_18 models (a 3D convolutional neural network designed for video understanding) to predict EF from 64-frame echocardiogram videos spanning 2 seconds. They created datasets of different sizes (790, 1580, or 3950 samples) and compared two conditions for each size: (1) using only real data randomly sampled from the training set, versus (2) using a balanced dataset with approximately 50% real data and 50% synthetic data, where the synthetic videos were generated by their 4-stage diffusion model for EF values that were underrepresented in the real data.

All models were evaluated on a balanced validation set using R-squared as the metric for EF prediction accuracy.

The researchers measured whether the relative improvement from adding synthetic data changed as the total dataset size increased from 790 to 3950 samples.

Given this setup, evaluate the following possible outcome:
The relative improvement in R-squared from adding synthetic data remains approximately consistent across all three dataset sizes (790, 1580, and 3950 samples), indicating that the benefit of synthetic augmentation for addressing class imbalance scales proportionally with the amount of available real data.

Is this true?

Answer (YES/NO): NO